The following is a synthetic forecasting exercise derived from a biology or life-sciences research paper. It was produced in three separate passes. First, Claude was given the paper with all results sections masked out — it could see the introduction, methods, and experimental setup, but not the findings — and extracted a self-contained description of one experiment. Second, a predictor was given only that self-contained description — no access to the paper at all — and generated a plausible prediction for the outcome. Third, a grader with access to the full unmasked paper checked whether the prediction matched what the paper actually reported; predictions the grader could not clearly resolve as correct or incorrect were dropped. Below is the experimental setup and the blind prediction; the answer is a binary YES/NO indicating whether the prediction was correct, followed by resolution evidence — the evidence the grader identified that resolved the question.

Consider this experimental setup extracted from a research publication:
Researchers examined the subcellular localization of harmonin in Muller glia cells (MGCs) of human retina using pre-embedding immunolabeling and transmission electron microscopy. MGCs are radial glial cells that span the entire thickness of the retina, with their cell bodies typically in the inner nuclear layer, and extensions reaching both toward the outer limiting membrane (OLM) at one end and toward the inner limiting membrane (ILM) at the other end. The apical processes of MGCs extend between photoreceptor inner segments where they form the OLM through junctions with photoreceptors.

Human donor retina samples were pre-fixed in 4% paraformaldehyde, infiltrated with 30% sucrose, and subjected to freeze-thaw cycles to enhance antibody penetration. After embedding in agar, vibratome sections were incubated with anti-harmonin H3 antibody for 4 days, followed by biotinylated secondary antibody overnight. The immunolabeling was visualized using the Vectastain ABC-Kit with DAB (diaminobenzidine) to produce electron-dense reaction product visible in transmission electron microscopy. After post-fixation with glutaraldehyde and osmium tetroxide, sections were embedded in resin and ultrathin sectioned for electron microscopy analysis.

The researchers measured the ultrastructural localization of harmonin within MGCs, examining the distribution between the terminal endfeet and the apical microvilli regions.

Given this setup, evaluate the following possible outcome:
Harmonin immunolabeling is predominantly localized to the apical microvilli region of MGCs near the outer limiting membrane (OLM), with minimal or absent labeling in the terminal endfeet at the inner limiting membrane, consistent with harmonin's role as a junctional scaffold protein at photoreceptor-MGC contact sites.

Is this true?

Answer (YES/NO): NO